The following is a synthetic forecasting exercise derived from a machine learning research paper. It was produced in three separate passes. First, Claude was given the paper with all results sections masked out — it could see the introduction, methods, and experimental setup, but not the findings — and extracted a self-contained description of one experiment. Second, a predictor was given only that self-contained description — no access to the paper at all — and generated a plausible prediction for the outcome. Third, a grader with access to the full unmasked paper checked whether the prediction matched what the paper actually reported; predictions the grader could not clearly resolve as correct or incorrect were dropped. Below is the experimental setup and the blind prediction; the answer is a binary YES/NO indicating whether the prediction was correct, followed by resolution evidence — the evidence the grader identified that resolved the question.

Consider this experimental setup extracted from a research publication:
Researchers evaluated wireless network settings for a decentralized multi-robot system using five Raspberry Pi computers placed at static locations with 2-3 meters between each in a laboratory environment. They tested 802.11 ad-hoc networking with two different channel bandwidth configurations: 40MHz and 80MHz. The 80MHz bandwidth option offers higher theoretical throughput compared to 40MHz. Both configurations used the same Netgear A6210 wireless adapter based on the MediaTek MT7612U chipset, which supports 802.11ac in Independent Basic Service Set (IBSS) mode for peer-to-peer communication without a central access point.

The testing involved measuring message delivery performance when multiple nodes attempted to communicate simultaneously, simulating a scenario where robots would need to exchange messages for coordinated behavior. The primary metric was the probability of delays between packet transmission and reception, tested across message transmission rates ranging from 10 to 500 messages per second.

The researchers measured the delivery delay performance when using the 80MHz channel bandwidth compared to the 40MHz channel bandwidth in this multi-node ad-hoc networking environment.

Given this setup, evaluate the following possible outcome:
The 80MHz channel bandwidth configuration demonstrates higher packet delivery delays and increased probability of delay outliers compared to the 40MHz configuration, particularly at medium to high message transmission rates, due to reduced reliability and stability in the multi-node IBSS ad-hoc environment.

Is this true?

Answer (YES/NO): YES